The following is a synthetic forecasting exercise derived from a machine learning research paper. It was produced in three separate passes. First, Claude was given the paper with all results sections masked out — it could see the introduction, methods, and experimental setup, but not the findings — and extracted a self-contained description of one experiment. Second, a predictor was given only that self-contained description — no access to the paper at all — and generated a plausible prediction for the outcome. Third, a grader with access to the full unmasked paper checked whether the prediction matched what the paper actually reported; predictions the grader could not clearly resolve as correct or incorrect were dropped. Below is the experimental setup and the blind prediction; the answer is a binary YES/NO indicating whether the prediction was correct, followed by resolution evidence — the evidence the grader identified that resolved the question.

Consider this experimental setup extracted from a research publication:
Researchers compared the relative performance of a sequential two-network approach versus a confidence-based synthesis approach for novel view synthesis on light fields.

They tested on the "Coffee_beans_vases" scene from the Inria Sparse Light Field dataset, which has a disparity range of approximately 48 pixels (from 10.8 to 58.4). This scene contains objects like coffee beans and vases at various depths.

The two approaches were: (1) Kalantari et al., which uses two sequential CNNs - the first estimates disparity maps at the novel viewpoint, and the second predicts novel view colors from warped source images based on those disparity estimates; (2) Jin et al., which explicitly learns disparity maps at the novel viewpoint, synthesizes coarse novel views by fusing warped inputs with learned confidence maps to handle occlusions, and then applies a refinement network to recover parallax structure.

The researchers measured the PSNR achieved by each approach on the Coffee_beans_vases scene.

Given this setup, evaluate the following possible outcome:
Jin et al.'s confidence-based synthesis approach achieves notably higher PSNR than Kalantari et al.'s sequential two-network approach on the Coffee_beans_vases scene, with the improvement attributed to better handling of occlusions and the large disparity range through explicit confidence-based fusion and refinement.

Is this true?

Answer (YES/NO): YES